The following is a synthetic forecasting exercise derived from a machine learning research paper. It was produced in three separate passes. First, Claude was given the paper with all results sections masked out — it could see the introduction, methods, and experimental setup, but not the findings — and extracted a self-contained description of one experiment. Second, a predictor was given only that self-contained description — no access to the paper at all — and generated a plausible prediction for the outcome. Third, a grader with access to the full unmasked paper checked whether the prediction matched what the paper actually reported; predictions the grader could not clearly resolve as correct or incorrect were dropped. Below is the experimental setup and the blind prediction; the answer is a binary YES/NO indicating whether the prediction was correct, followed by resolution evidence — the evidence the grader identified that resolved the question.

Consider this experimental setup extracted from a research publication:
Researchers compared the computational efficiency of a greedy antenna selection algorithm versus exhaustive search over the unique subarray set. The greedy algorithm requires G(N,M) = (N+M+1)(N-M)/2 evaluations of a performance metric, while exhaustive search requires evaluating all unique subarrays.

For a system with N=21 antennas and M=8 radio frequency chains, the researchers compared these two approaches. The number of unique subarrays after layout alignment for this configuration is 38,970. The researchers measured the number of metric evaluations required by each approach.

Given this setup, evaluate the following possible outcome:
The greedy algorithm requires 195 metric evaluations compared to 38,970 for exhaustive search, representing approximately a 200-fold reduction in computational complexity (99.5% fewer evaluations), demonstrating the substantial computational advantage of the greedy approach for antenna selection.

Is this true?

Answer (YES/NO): YES